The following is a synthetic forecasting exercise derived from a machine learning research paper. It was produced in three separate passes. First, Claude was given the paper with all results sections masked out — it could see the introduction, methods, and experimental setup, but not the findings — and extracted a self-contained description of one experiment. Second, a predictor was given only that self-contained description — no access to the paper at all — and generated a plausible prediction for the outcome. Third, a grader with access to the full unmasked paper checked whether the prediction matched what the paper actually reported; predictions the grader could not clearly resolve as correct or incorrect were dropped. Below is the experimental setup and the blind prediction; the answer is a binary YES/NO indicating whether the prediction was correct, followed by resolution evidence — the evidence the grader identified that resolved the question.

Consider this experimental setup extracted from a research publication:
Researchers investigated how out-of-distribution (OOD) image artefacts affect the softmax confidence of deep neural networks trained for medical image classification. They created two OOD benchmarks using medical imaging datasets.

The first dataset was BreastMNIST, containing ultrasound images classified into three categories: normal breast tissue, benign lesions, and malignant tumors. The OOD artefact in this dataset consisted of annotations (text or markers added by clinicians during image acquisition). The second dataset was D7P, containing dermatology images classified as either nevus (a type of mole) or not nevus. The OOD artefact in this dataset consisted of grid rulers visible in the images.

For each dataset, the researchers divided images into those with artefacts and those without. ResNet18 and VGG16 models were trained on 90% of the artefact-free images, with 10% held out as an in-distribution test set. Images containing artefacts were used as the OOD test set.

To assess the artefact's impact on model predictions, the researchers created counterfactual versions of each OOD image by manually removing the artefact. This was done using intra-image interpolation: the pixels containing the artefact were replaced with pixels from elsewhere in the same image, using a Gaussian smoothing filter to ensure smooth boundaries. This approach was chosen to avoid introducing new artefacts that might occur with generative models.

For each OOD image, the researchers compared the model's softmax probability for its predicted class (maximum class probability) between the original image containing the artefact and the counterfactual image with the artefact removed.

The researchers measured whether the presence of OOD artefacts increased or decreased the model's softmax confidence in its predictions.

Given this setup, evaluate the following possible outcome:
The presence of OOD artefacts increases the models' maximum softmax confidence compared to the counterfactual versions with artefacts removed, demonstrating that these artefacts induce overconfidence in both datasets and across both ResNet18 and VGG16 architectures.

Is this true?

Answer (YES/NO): NO